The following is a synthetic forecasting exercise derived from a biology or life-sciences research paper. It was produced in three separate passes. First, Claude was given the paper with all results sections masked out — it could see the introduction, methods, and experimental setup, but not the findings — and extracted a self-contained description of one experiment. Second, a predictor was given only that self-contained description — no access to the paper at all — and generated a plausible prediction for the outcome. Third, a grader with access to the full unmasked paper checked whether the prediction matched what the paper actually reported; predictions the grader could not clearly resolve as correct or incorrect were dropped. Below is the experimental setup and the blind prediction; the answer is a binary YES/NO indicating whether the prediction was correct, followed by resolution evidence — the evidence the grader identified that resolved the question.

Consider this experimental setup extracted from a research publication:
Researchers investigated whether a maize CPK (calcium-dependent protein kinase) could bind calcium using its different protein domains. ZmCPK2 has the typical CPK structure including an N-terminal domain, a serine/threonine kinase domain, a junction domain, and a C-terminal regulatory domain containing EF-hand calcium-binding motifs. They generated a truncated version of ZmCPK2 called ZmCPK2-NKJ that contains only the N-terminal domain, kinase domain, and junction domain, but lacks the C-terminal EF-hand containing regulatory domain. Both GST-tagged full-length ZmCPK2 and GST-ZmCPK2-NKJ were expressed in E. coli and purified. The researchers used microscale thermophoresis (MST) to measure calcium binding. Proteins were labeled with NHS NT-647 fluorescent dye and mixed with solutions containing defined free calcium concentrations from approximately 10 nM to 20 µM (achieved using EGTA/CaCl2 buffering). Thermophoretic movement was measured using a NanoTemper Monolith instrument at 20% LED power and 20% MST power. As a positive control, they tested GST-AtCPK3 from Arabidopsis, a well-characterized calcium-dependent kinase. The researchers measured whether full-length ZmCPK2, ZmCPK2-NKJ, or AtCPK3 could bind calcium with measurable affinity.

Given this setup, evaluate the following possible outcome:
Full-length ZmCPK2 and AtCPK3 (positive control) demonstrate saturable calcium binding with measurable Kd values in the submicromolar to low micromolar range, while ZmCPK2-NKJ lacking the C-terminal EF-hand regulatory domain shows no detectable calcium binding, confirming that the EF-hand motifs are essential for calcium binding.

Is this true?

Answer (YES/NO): NO